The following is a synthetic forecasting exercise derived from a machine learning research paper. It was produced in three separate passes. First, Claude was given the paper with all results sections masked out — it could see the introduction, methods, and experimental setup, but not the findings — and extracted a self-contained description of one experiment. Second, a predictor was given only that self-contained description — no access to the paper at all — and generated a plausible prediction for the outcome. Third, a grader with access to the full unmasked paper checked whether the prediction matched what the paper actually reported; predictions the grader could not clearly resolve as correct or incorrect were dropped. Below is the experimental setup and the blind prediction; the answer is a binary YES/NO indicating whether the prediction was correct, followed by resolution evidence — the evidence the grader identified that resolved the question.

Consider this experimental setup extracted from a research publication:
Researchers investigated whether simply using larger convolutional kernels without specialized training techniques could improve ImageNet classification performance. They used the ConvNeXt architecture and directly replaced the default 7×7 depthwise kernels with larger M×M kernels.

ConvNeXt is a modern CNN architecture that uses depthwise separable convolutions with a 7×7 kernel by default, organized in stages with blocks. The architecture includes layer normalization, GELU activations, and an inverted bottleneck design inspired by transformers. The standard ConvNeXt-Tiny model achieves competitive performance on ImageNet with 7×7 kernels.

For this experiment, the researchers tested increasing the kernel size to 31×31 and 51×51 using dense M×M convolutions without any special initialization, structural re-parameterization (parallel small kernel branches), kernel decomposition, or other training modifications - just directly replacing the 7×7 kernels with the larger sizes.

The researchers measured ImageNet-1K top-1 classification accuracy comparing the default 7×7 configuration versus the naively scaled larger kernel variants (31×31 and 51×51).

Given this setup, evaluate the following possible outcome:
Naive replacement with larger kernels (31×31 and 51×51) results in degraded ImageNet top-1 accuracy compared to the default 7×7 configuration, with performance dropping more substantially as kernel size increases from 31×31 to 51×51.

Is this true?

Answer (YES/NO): YES